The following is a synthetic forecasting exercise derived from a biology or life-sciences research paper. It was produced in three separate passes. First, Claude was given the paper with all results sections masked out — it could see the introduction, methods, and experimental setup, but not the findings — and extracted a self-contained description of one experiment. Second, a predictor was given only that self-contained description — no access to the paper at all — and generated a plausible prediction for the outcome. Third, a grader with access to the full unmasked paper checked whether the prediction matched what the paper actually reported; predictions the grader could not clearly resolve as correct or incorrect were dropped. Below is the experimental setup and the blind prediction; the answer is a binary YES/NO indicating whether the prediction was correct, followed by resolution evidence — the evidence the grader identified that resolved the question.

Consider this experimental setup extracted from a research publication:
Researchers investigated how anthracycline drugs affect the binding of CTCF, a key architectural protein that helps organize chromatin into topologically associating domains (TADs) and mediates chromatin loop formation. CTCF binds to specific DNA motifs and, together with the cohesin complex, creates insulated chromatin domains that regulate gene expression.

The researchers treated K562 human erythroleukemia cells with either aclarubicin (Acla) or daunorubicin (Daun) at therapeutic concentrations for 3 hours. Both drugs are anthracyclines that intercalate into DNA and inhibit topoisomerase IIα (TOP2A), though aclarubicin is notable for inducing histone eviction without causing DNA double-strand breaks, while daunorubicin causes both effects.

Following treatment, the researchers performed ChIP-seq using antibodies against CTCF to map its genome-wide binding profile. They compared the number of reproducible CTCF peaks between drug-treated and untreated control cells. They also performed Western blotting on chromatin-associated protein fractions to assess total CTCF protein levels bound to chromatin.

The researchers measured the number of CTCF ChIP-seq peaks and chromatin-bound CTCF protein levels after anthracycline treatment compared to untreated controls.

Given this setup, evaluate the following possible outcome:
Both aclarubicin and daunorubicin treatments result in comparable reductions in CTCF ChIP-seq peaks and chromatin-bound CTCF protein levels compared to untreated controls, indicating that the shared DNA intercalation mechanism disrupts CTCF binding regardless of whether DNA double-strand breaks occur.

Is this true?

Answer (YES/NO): NO